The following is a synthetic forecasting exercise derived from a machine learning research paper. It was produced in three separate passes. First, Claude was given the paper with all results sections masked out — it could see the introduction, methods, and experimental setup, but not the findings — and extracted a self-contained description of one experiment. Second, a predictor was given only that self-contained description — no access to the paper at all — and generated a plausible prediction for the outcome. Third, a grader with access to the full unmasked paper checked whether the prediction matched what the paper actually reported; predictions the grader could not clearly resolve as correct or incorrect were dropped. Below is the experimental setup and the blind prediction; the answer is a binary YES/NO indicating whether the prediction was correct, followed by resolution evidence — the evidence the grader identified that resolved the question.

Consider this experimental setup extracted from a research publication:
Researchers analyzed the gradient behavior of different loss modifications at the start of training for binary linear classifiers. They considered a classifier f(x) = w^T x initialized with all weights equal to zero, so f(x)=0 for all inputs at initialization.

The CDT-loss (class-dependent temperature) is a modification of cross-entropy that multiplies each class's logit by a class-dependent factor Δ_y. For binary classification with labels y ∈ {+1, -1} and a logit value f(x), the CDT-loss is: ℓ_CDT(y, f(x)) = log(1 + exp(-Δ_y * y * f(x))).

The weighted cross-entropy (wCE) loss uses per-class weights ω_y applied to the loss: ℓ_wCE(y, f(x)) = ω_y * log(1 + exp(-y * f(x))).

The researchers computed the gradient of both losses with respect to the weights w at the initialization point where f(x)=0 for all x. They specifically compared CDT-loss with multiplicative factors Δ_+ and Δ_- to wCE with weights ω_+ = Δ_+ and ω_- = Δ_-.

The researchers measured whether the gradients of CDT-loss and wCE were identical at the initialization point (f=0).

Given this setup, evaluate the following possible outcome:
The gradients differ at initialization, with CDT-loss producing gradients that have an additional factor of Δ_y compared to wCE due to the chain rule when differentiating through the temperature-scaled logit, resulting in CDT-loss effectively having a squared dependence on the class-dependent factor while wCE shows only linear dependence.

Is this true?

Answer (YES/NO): NO